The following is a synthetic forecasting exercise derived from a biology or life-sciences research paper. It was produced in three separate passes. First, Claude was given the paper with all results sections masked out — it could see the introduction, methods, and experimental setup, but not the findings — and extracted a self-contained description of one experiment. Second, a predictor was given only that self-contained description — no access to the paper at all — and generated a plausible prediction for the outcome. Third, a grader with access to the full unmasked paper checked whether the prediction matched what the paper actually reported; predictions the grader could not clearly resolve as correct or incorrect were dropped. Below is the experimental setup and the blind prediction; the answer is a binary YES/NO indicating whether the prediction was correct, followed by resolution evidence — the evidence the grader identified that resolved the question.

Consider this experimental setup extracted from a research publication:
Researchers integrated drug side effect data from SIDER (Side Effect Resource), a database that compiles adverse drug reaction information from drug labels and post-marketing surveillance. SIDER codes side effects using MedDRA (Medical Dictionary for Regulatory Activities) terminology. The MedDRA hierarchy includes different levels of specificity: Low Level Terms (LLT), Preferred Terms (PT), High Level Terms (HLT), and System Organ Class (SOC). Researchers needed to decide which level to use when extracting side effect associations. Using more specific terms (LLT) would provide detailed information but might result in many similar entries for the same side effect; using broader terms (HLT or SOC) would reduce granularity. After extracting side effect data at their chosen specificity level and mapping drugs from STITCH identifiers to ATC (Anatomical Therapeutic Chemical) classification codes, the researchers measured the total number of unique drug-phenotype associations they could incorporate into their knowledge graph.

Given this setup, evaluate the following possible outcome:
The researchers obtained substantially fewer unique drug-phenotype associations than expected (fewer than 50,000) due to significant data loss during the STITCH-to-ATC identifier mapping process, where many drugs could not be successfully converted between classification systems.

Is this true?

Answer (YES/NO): NO